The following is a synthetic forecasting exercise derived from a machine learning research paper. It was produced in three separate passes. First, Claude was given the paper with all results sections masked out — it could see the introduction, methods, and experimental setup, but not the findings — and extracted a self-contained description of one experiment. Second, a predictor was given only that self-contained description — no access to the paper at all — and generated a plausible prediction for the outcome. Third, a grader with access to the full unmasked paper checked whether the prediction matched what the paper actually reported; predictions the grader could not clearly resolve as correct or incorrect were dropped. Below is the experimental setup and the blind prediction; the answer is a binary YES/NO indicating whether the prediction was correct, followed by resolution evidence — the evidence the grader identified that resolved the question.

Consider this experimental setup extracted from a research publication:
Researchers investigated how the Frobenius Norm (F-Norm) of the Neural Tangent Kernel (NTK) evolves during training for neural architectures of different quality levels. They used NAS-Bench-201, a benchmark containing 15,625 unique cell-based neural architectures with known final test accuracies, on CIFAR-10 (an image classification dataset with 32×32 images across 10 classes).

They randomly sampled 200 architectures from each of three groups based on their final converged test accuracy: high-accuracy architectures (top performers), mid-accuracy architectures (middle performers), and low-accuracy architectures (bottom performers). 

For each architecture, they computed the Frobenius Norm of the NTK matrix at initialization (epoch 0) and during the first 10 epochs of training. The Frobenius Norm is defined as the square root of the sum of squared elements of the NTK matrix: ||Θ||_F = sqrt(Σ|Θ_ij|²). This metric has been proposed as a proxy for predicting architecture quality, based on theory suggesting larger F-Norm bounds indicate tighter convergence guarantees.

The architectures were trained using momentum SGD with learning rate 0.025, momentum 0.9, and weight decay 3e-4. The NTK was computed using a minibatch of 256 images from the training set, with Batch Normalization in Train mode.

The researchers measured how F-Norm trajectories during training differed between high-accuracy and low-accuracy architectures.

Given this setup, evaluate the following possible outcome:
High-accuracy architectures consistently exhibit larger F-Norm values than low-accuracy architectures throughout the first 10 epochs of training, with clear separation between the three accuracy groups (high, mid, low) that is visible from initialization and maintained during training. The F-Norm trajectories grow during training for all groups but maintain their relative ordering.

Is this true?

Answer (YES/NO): NO